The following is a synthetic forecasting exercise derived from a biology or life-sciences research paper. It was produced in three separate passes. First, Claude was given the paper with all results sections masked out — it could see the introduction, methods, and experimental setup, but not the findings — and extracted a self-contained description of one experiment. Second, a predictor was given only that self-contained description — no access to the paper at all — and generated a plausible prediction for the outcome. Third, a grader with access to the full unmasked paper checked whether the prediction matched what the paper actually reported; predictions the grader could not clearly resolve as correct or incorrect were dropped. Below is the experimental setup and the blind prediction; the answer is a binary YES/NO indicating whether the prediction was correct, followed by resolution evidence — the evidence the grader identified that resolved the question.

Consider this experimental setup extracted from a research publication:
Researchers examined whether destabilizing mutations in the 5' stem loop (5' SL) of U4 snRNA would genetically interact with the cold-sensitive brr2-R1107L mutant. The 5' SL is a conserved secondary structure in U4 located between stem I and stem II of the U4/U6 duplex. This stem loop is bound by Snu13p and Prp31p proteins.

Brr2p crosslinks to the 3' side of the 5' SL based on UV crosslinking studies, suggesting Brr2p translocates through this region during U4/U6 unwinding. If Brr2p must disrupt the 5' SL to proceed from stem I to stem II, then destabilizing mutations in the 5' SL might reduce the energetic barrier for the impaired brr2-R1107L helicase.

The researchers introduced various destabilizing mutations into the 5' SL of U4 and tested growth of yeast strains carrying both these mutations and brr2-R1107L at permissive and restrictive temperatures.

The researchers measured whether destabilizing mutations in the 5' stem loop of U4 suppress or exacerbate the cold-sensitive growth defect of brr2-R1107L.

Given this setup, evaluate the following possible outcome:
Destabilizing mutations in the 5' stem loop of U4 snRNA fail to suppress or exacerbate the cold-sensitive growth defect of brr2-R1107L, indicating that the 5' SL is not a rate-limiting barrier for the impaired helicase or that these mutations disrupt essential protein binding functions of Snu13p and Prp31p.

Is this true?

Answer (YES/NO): NO